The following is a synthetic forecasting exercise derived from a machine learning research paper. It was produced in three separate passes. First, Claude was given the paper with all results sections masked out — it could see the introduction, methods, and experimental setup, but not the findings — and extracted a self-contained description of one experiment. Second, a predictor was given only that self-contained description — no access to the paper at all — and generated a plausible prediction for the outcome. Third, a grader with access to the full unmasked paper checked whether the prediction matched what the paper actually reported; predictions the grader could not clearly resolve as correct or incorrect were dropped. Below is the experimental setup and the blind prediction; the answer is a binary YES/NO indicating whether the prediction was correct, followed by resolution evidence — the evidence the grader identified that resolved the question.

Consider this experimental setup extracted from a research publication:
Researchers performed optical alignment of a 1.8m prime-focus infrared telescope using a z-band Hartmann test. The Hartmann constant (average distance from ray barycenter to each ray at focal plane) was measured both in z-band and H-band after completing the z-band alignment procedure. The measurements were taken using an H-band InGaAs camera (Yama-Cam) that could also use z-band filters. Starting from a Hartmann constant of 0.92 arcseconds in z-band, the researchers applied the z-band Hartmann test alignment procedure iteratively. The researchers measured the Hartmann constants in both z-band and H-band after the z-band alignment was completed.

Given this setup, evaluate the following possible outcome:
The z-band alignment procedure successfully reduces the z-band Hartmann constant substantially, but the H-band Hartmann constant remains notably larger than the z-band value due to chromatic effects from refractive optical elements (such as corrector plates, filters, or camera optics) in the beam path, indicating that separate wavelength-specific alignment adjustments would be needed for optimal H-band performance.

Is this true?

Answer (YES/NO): YES